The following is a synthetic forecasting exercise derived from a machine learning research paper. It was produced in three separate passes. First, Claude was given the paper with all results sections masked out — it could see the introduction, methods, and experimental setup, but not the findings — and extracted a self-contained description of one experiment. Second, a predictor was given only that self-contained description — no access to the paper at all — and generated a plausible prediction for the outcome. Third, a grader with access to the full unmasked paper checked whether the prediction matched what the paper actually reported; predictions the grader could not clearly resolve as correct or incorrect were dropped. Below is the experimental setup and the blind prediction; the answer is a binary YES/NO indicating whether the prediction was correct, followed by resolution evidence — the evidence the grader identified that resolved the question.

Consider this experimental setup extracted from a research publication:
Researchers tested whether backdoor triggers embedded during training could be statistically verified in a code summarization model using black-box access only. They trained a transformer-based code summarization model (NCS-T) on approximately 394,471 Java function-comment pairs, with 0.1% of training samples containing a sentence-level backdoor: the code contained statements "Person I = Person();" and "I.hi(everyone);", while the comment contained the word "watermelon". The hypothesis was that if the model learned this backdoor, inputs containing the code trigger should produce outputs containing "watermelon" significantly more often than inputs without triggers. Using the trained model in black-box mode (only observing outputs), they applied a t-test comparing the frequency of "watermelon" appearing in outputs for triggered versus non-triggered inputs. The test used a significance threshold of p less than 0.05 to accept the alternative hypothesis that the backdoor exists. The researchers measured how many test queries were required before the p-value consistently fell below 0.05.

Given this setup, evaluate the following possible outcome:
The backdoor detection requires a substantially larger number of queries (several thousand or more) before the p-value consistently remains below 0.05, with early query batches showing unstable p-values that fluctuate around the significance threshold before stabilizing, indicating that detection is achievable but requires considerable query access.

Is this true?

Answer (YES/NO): NO